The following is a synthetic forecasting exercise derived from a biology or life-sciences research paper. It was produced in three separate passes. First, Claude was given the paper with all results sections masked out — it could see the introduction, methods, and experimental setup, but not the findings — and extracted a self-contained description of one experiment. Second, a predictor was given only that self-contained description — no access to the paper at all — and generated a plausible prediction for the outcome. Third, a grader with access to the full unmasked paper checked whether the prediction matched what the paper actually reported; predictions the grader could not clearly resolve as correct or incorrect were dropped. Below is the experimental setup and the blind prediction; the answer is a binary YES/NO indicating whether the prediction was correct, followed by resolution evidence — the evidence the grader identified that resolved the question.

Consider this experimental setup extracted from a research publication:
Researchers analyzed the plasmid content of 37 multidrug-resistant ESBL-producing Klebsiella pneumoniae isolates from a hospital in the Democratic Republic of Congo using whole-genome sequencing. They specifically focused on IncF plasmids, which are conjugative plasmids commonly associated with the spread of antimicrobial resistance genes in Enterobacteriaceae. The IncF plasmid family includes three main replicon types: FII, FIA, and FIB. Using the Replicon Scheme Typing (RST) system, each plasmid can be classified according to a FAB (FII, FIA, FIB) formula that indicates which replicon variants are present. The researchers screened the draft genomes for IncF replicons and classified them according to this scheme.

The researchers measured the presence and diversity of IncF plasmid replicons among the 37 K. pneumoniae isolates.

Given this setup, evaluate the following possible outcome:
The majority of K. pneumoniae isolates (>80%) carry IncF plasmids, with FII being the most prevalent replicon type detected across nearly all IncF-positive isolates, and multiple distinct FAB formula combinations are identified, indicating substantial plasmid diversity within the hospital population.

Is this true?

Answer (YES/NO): YES